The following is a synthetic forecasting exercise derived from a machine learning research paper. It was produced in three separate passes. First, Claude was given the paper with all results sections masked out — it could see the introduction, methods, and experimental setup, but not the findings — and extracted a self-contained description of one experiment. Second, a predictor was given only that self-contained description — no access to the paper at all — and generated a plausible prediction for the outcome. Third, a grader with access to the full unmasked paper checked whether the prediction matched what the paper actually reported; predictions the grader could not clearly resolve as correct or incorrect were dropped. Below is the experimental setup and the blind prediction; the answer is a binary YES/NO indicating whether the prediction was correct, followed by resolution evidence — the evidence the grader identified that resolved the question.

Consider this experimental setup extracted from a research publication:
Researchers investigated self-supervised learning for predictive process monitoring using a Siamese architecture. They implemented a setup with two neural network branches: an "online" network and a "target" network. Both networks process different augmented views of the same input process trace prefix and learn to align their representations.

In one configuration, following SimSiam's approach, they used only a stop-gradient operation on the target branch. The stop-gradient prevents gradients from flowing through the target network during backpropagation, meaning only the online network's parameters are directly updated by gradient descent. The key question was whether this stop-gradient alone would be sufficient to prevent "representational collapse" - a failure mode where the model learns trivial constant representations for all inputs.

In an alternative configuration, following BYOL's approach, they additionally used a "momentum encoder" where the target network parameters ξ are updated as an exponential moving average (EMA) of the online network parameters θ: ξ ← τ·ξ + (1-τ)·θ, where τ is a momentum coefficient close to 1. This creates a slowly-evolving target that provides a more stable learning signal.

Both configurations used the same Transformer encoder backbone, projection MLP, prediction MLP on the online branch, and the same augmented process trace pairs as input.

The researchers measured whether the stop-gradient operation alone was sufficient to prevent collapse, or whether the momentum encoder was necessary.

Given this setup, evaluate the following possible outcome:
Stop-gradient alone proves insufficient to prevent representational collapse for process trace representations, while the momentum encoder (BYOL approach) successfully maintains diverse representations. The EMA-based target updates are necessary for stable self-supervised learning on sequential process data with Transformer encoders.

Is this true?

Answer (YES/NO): YES